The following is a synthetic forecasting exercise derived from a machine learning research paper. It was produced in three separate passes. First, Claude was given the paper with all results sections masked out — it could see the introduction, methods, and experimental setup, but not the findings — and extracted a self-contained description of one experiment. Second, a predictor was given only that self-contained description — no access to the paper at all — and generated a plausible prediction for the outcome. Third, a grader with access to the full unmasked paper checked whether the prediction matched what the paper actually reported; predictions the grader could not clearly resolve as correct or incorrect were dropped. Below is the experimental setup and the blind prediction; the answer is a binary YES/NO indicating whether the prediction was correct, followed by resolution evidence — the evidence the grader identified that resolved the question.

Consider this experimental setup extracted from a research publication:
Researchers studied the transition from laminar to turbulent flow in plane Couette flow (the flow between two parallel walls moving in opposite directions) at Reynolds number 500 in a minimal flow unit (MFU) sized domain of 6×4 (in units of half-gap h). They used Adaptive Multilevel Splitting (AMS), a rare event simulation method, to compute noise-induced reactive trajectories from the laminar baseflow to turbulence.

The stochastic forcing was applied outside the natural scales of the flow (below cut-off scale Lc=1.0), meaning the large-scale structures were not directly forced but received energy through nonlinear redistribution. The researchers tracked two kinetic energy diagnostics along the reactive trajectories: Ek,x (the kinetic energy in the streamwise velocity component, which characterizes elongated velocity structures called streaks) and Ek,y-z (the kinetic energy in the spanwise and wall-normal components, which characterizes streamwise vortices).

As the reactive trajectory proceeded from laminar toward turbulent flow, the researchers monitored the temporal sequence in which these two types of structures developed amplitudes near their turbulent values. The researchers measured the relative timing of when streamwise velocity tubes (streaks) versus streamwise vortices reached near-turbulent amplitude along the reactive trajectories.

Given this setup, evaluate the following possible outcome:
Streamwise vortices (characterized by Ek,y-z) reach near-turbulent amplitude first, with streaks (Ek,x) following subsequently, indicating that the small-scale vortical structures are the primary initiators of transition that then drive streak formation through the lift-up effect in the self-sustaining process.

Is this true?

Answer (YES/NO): NO